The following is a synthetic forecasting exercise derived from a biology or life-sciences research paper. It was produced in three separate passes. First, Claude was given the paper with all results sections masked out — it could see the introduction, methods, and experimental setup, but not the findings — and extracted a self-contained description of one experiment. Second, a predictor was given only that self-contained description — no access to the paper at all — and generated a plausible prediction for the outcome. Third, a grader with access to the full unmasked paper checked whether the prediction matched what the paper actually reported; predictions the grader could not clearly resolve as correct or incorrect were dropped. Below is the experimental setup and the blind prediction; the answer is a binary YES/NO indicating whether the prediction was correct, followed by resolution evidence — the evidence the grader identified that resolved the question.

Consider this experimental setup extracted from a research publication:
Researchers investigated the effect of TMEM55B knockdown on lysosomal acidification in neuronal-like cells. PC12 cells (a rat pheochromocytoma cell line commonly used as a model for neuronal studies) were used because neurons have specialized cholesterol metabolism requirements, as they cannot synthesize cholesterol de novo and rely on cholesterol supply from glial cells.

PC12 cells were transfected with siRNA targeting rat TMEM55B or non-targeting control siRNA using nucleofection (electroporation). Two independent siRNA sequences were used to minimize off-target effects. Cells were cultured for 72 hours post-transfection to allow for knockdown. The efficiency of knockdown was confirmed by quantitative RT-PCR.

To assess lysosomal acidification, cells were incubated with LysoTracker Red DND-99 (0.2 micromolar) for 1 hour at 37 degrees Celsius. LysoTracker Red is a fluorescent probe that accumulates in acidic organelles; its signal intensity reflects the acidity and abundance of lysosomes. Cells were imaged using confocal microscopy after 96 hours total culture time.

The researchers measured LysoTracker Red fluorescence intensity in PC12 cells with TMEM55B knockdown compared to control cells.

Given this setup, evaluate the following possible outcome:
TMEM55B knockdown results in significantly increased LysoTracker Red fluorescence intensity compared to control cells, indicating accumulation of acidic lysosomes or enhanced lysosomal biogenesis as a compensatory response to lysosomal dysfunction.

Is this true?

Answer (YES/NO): NO